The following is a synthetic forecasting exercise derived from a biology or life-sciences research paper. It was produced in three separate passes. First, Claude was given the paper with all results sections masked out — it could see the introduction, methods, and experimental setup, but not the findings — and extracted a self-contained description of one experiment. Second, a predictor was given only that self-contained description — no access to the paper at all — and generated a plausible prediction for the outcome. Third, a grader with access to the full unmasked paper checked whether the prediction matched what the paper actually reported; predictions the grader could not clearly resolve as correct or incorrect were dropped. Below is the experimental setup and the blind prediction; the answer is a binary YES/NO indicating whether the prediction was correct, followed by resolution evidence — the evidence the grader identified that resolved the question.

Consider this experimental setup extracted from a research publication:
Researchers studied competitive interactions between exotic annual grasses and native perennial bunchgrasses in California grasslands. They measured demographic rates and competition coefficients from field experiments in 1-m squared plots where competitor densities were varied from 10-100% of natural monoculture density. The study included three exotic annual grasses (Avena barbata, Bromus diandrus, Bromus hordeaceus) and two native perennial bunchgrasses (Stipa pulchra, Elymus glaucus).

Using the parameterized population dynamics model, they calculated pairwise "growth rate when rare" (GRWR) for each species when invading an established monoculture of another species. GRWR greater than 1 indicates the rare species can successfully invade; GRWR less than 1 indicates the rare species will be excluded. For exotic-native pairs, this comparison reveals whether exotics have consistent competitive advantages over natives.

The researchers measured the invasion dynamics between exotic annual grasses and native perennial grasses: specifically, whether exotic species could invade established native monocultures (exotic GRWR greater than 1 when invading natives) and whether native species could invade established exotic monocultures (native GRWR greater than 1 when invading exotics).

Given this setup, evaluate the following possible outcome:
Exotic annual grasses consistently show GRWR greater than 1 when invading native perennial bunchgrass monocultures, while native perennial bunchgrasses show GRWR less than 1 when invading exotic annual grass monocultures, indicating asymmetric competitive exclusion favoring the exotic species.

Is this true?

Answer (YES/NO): NO